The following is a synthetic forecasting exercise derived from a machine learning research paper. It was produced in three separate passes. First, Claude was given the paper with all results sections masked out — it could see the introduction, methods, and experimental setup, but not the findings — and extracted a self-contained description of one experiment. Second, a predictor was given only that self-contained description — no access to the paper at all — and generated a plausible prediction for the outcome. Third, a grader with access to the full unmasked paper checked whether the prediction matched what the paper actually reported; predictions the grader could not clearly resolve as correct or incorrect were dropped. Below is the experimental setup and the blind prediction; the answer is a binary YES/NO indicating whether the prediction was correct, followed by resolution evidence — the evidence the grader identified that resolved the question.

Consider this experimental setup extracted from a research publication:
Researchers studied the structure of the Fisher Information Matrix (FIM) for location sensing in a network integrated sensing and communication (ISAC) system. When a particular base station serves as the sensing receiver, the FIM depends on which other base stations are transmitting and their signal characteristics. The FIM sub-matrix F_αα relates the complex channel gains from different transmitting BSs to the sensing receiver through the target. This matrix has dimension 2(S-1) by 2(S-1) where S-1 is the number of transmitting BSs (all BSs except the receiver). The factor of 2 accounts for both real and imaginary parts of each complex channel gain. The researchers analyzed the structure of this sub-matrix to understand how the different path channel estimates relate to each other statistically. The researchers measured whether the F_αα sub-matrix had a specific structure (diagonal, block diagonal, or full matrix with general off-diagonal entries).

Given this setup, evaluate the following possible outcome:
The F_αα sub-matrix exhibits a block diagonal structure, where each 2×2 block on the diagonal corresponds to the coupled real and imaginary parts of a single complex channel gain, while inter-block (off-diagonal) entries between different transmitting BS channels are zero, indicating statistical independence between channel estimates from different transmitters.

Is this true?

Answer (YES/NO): NO